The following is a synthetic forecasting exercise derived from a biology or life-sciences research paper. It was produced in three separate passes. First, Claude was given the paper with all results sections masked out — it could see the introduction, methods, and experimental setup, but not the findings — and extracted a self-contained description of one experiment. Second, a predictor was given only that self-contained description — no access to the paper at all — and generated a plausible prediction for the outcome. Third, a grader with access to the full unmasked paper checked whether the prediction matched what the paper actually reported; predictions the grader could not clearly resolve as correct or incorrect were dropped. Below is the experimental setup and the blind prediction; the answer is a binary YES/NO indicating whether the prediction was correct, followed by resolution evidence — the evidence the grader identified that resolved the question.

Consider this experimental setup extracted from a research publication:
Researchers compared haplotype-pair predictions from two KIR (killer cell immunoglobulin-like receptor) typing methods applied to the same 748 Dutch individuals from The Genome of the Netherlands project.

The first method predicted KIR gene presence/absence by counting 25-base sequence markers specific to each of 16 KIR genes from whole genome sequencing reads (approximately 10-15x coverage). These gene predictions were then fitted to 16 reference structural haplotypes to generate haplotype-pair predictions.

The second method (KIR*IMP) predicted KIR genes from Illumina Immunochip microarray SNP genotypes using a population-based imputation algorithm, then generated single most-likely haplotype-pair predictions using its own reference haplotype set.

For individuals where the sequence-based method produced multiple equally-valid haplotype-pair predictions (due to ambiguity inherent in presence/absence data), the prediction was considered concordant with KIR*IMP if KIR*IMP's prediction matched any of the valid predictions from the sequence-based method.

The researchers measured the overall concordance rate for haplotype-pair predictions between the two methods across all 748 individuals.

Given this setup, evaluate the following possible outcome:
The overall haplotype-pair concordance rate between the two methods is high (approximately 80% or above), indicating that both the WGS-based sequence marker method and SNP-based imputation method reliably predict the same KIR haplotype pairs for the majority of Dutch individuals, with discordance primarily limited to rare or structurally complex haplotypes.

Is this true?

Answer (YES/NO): NO